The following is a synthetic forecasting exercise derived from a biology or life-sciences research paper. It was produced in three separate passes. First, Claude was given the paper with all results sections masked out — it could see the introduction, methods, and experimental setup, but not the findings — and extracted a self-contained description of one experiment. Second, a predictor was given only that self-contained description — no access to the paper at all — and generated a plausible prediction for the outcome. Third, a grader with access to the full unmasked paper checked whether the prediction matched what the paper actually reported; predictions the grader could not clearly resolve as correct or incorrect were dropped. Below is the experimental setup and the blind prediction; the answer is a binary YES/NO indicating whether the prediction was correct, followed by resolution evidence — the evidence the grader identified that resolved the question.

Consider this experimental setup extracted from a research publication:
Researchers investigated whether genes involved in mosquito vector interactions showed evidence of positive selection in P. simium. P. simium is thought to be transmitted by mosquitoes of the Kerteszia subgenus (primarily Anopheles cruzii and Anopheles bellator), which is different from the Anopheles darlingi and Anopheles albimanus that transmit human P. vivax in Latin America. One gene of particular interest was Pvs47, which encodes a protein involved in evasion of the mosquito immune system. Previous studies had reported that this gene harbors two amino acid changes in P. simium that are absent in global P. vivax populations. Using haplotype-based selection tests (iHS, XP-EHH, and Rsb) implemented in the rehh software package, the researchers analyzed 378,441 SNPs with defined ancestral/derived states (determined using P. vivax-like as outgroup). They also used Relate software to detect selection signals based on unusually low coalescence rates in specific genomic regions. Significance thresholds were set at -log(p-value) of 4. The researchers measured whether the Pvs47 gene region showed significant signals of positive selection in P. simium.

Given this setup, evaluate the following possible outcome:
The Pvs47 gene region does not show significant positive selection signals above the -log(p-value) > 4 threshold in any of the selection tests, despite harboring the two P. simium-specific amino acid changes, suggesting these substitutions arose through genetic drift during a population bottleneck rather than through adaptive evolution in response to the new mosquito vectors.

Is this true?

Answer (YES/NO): NO